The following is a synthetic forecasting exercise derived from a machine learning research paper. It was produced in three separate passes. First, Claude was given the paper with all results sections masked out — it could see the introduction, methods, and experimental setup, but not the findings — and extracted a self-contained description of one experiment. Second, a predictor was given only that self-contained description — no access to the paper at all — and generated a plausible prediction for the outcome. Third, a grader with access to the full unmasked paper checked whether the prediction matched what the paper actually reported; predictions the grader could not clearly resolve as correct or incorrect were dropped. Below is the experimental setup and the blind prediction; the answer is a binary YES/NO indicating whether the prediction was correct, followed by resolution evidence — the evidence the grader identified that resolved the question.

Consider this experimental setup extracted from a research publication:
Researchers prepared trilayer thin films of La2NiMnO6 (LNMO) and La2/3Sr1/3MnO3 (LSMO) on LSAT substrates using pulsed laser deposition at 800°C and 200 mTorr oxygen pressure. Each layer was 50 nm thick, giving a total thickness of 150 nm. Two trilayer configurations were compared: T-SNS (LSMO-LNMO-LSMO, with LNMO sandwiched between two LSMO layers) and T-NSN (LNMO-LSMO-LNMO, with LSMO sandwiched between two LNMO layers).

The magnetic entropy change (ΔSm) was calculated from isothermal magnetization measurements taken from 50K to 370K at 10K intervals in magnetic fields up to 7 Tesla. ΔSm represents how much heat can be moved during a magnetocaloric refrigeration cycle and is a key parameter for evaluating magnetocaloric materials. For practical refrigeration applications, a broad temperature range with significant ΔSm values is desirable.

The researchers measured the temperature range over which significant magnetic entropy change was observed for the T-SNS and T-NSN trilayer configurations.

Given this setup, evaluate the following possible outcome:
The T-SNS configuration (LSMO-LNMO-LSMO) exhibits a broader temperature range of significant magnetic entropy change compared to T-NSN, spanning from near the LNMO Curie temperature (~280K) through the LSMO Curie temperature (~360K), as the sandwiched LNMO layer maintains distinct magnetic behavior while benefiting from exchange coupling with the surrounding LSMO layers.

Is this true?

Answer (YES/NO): NO